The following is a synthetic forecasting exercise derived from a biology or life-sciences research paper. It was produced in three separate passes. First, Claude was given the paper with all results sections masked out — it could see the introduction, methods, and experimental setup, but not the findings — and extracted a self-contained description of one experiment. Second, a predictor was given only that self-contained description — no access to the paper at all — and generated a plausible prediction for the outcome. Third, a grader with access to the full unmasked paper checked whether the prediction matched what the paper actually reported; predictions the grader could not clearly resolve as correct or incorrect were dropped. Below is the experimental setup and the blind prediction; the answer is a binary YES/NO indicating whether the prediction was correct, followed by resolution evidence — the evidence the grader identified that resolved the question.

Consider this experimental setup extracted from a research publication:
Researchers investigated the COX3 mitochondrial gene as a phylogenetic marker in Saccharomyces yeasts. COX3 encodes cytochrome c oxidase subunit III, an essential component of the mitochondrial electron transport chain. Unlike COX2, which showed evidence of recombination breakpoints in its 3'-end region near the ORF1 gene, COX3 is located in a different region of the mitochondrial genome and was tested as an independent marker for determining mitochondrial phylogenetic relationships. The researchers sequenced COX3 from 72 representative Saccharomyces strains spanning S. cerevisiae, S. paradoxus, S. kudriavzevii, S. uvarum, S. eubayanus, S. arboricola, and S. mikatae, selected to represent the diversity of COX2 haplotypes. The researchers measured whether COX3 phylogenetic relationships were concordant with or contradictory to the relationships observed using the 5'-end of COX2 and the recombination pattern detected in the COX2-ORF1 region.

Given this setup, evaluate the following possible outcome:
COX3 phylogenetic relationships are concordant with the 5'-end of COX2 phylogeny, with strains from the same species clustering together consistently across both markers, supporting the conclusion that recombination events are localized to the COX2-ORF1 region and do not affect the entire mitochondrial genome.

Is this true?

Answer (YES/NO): NO